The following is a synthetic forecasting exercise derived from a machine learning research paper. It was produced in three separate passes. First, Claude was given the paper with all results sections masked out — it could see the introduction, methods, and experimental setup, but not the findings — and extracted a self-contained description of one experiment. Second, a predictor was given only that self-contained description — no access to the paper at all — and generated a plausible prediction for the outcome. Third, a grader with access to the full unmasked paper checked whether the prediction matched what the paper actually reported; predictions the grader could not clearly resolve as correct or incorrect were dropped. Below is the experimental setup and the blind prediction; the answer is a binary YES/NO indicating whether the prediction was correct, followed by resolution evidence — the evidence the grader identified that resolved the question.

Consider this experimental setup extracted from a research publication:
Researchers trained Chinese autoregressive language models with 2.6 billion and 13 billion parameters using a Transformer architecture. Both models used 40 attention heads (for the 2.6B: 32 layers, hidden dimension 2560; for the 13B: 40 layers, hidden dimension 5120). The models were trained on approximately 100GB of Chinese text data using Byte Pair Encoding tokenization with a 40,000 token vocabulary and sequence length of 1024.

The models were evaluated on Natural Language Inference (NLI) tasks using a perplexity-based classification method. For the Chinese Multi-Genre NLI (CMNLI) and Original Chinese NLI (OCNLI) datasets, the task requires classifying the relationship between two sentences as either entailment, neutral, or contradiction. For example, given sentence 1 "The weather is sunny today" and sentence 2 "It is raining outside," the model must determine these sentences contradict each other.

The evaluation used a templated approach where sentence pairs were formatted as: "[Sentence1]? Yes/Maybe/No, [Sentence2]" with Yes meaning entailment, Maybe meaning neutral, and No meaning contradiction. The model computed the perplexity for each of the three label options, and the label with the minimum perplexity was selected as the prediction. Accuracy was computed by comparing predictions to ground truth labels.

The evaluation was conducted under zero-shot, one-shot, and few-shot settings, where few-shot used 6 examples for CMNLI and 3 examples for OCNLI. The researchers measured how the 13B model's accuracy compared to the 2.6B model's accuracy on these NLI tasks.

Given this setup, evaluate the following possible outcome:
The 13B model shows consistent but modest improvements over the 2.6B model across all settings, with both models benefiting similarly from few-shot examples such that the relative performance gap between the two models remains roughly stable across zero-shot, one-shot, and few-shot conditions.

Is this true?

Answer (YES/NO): NO